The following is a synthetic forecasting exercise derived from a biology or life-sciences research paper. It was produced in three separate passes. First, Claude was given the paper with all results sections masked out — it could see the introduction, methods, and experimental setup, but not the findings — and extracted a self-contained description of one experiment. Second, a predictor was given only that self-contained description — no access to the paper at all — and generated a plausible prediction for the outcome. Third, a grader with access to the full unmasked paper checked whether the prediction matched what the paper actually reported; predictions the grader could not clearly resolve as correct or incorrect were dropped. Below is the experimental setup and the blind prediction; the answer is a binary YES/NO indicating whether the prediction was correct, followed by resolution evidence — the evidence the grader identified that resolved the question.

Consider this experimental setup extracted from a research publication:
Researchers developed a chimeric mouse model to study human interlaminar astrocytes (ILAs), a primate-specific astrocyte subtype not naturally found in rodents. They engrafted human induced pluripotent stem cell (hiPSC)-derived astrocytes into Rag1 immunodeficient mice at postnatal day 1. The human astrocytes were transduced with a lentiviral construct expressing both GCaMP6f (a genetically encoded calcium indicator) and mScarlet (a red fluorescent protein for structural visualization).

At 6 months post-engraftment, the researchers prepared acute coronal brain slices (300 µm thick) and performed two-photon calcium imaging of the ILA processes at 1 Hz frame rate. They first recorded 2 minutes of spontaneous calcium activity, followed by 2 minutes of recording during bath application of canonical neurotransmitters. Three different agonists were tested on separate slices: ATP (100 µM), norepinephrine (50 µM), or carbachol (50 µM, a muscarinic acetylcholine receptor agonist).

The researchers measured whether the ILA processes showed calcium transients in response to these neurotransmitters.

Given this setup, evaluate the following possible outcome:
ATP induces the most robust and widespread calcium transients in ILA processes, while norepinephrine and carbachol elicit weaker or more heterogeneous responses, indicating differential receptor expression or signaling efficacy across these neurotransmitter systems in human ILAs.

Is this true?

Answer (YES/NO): NO